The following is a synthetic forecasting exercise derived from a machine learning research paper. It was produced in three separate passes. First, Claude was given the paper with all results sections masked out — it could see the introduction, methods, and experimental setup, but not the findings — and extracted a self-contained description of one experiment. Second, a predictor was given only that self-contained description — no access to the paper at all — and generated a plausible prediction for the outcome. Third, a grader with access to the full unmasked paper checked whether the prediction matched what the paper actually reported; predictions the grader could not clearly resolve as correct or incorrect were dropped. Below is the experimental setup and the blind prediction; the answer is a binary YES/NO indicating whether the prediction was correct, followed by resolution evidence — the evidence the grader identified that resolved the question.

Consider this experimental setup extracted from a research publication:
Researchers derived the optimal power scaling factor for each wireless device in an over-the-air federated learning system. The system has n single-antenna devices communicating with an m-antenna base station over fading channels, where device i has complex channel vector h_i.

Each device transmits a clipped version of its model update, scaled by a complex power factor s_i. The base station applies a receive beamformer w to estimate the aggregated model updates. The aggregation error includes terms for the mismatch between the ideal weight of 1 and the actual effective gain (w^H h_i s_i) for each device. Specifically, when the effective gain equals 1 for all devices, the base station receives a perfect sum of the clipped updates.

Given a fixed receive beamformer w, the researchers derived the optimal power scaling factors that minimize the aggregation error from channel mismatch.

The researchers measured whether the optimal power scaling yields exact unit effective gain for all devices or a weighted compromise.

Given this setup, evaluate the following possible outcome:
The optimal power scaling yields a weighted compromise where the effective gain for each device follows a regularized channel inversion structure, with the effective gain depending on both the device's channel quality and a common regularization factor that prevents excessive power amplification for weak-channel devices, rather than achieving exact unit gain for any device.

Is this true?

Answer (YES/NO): NO